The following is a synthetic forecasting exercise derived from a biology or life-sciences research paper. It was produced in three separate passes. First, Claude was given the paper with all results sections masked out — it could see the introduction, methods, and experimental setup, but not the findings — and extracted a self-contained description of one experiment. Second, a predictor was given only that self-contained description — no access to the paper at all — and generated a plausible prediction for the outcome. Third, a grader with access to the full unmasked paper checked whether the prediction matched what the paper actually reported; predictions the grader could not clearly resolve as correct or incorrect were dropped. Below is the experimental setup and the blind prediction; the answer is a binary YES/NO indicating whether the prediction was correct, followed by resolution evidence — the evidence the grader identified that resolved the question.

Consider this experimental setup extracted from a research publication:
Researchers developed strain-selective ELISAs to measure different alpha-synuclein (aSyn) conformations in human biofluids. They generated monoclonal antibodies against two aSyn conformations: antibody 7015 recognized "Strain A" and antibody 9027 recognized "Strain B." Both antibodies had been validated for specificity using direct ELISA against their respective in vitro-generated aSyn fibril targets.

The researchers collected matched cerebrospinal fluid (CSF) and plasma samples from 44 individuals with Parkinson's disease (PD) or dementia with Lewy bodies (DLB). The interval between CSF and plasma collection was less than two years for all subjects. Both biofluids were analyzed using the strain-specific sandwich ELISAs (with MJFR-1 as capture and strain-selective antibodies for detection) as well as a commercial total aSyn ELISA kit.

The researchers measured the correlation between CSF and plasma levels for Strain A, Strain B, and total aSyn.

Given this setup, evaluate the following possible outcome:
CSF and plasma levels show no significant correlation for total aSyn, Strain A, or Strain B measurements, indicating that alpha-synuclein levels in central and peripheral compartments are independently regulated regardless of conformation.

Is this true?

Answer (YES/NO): NO